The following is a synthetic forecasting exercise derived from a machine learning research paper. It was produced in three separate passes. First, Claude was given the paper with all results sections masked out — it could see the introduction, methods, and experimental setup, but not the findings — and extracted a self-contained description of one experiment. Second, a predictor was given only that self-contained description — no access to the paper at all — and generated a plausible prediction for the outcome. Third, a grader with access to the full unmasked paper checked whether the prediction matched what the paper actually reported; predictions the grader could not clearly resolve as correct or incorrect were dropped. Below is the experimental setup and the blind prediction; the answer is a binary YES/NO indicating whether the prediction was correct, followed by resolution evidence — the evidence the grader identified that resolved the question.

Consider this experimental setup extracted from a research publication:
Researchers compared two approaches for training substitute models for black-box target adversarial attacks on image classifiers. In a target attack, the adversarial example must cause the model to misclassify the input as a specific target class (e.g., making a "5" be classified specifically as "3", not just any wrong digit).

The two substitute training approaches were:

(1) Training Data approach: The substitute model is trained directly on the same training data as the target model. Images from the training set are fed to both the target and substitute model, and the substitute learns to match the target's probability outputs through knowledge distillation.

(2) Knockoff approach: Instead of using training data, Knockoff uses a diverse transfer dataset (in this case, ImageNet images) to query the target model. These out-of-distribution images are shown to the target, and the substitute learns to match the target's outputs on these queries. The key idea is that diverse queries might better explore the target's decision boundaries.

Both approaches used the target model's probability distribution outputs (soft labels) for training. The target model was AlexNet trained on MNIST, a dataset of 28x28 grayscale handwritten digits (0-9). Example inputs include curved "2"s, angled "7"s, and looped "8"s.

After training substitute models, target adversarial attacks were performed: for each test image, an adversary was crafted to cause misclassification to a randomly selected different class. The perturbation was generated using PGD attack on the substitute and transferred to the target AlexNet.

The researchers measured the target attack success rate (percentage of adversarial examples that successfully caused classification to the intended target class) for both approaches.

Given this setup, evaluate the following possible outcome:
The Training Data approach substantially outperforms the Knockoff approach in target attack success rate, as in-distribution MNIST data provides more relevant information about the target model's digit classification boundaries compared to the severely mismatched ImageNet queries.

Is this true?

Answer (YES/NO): NO